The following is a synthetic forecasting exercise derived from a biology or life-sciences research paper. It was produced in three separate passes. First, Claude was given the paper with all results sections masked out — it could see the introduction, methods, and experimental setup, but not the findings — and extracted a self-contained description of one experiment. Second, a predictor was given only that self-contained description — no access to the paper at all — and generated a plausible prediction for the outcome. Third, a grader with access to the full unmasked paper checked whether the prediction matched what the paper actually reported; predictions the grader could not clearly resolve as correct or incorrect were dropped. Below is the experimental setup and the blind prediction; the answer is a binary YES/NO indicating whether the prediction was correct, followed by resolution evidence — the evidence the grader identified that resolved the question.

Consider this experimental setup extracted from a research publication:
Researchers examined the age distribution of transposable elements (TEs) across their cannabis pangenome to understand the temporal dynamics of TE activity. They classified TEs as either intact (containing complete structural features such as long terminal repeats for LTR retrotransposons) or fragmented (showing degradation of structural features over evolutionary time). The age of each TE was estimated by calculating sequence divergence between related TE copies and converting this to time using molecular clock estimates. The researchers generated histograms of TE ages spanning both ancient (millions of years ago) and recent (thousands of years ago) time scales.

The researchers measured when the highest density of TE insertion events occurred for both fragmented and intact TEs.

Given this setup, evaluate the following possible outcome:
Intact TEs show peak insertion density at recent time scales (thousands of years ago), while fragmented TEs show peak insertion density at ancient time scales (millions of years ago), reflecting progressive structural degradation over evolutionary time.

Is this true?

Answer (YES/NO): NO